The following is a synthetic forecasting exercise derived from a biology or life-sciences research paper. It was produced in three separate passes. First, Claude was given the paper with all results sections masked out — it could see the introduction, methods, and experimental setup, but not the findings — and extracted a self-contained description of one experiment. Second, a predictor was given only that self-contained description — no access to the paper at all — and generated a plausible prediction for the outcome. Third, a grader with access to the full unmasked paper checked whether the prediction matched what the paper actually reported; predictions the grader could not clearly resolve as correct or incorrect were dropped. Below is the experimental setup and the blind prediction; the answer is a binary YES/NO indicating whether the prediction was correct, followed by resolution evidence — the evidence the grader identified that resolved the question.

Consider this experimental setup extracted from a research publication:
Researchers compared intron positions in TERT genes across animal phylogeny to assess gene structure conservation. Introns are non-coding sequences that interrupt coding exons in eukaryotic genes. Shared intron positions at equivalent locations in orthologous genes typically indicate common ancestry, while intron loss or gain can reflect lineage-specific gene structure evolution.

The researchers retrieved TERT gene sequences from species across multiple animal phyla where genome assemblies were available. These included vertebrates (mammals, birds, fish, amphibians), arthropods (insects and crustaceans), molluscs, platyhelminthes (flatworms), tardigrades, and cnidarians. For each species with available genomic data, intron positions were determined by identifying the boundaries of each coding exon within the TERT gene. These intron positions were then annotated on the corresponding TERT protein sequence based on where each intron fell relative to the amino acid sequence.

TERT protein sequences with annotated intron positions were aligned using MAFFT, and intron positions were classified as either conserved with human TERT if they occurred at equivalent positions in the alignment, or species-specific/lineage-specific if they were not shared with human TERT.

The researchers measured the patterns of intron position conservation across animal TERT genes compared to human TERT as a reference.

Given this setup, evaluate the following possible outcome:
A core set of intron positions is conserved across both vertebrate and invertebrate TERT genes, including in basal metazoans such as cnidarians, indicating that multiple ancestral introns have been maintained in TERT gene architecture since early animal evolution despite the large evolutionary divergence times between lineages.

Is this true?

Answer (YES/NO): YES